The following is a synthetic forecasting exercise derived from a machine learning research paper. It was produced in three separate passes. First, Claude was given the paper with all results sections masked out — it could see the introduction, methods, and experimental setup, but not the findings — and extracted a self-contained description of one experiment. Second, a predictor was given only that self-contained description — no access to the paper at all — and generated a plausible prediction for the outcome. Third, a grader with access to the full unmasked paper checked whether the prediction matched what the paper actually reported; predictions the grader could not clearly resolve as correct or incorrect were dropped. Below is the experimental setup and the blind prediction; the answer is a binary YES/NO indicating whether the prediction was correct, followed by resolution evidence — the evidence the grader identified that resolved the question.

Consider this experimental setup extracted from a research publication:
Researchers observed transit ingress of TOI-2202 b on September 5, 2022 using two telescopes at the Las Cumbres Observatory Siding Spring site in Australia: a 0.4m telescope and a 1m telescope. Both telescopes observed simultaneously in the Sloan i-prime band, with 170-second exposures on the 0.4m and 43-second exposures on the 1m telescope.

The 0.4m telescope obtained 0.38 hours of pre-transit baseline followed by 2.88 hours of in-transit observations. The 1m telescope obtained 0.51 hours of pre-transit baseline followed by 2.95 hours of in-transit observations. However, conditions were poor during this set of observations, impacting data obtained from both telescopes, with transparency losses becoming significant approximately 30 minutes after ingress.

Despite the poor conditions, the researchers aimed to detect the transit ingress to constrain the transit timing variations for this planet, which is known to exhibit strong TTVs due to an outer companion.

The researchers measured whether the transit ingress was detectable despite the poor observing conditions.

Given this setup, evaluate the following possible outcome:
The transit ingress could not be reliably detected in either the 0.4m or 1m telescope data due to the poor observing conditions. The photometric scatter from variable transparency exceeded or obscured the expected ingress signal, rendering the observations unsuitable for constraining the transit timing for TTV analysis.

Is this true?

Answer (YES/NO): NO